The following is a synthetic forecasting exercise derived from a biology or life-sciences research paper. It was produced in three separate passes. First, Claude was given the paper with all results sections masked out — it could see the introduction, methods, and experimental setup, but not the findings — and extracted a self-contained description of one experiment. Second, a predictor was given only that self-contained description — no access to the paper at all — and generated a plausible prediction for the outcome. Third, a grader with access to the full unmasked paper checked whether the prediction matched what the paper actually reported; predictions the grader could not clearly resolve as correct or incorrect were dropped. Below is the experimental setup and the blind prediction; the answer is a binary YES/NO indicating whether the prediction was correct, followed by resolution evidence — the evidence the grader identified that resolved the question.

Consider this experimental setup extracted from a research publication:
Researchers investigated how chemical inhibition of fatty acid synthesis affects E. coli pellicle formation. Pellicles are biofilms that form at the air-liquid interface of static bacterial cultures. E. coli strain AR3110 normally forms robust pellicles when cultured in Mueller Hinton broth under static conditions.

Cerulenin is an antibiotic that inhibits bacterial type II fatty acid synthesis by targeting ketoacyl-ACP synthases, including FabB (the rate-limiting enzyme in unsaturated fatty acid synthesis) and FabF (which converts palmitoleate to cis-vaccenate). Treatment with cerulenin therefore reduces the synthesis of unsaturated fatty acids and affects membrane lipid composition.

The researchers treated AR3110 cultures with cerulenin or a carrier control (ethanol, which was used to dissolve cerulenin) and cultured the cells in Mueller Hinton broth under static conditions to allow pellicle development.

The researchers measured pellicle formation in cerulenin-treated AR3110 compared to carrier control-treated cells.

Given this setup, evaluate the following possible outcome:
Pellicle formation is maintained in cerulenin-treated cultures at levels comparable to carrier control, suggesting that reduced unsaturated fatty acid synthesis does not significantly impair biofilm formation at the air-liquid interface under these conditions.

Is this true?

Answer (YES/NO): NO